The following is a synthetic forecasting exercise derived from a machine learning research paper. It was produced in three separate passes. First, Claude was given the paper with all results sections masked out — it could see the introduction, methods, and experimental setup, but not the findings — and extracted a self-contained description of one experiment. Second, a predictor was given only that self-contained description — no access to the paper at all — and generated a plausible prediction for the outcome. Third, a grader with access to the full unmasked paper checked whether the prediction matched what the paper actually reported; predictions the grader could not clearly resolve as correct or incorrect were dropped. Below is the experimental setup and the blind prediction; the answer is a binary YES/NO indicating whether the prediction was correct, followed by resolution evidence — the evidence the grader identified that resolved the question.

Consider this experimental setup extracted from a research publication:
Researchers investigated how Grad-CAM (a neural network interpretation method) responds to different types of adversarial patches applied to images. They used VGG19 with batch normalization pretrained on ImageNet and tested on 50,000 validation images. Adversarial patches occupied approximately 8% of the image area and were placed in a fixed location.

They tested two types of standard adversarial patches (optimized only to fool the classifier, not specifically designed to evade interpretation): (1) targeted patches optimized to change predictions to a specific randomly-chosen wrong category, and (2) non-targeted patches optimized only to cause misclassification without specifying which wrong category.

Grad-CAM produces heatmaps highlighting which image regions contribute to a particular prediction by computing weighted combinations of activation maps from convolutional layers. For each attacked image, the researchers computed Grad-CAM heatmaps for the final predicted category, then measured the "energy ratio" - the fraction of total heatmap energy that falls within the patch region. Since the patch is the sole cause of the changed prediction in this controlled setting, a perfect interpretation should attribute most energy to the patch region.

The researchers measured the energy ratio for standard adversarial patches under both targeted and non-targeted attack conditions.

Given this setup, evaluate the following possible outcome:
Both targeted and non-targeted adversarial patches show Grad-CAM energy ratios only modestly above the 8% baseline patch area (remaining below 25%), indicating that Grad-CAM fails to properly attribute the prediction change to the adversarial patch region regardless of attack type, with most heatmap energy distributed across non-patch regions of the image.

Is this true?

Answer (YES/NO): NO